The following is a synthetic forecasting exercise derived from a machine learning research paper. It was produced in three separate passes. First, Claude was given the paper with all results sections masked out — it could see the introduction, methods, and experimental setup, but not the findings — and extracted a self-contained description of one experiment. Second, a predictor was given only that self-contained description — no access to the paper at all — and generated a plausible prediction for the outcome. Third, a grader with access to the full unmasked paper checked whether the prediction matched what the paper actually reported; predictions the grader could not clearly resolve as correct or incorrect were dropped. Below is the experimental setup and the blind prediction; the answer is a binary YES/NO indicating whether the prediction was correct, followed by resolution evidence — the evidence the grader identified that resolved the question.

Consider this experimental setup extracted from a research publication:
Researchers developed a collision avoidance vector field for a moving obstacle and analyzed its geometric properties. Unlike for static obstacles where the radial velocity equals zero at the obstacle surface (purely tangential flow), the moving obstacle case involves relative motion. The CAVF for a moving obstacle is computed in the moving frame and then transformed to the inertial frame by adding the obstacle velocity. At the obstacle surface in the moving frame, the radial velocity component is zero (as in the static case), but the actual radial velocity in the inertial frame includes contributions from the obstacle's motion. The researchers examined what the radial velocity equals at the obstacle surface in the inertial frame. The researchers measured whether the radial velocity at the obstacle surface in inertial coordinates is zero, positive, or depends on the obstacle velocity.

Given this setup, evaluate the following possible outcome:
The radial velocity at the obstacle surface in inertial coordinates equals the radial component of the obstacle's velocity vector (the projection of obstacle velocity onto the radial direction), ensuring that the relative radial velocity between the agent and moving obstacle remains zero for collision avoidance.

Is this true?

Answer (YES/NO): YES